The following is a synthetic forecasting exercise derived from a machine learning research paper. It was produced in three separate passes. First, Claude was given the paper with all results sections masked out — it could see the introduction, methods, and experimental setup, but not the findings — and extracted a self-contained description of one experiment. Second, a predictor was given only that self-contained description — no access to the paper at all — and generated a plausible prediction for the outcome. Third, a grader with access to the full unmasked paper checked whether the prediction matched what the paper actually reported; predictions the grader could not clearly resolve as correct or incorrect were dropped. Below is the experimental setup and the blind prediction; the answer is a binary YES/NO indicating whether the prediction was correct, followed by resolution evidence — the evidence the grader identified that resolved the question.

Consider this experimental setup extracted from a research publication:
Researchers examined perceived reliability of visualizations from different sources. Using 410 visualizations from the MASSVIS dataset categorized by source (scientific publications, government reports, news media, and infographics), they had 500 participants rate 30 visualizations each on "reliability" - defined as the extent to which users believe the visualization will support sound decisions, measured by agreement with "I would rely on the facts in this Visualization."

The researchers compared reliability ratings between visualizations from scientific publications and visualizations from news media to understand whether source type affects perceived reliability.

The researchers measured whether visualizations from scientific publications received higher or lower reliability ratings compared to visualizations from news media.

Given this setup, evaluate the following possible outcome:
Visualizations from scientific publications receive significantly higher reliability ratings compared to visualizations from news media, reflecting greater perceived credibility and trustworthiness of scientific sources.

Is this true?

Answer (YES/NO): NO